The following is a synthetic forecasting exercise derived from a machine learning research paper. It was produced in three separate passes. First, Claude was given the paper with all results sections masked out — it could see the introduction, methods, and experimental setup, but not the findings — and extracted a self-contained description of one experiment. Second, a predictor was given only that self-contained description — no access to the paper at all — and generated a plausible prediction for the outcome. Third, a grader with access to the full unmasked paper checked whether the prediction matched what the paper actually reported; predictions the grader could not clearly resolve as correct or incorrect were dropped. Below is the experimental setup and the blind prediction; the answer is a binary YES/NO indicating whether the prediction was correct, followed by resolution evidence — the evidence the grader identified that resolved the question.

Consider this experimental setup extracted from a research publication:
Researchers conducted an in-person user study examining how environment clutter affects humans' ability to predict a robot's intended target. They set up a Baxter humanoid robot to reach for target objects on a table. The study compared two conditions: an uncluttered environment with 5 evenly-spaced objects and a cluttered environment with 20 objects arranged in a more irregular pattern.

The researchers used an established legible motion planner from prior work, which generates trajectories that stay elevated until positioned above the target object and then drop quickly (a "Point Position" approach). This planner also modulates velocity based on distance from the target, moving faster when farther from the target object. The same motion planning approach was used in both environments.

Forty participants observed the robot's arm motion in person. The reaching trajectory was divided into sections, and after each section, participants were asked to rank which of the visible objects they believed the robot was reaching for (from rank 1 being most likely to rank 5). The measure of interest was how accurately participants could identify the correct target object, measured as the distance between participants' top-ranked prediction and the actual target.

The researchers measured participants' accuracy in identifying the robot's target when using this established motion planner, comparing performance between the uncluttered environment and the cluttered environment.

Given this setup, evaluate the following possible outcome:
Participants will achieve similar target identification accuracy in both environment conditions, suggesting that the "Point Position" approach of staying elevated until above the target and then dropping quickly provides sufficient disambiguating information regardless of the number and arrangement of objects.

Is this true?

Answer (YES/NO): NO